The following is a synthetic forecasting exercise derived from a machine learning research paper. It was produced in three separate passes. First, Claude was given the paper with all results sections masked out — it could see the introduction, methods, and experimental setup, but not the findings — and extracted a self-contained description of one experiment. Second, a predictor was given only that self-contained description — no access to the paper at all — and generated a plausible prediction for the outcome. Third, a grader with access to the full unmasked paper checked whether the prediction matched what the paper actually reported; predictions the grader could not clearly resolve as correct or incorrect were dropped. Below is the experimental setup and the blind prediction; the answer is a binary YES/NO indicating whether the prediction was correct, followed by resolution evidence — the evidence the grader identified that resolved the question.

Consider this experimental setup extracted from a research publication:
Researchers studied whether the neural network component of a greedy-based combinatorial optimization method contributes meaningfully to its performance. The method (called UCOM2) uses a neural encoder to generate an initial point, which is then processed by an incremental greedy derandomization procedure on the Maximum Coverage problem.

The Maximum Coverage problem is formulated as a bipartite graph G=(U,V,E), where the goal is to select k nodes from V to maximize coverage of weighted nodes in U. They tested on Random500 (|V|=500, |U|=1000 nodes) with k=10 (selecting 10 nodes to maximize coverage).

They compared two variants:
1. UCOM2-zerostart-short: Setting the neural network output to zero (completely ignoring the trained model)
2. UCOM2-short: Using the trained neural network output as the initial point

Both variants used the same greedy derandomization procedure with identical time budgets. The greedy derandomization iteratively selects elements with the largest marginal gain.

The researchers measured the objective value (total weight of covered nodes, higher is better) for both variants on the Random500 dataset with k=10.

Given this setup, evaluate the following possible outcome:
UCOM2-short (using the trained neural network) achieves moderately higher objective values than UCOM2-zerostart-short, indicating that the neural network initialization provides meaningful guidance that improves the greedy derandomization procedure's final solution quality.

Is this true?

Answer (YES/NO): NO